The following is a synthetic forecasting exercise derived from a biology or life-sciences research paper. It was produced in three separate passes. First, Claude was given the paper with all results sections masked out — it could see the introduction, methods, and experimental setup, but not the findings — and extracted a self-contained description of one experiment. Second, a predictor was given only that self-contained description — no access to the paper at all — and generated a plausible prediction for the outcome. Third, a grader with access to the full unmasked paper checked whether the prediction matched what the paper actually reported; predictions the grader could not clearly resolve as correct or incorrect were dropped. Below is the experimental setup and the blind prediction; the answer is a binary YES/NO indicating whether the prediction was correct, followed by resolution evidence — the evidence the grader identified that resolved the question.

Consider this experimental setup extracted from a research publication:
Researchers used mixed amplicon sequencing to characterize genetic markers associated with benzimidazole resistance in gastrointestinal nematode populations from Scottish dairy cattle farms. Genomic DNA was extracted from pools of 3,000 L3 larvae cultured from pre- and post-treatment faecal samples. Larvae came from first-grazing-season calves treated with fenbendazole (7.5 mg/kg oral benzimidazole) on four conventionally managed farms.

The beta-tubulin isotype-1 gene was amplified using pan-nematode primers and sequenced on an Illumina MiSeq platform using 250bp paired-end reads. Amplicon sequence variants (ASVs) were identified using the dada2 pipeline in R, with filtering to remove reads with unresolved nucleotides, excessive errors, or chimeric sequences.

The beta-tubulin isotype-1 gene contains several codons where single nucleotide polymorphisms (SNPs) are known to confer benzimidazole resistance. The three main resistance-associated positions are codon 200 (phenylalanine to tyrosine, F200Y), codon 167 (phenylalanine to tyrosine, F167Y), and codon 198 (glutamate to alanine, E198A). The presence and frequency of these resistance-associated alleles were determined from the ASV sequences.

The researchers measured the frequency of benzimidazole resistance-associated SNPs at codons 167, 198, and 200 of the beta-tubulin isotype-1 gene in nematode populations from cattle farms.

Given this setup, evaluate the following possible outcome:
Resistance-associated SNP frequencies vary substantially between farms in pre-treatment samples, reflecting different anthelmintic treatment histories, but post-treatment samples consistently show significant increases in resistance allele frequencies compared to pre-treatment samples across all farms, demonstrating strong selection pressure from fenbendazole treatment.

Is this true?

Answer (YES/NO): NO